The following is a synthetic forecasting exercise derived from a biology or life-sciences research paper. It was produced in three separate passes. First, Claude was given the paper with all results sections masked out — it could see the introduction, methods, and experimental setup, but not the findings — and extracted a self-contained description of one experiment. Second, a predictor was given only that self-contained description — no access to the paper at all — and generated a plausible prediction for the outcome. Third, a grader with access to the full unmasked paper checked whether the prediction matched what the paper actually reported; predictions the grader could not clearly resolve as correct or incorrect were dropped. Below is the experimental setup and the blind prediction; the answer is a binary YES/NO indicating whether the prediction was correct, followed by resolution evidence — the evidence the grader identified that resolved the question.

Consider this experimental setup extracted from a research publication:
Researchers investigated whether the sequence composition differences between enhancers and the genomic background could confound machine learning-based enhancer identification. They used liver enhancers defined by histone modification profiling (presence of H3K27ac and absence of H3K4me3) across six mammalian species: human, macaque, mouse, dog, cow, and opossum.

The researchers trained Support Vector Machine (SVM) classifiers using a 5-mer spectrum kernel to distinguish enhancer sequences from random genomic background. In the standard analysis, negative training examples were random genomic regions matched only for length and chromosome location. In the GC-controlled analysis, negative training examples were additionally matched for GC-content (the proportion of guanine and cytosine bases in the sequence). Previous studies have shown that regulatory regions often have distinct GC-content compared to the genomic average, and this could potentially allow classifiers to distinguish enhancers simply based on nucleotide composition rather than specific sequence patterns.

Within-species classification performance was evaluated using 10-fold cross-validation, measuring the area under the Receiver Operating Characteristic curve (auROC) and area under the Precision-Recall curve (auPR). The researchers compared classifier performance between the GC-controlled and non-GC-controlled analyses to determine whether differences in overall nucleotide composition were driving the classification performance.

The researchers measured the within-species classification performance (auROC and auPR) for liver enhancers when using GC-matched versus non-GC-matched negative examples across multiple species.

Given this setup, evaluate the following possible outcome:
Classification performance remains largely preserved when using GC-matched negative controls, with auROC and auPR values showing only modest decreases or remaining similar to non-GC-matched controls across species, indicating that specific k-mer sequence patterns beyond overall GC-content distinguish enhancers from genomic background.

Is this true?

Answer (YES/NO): YES